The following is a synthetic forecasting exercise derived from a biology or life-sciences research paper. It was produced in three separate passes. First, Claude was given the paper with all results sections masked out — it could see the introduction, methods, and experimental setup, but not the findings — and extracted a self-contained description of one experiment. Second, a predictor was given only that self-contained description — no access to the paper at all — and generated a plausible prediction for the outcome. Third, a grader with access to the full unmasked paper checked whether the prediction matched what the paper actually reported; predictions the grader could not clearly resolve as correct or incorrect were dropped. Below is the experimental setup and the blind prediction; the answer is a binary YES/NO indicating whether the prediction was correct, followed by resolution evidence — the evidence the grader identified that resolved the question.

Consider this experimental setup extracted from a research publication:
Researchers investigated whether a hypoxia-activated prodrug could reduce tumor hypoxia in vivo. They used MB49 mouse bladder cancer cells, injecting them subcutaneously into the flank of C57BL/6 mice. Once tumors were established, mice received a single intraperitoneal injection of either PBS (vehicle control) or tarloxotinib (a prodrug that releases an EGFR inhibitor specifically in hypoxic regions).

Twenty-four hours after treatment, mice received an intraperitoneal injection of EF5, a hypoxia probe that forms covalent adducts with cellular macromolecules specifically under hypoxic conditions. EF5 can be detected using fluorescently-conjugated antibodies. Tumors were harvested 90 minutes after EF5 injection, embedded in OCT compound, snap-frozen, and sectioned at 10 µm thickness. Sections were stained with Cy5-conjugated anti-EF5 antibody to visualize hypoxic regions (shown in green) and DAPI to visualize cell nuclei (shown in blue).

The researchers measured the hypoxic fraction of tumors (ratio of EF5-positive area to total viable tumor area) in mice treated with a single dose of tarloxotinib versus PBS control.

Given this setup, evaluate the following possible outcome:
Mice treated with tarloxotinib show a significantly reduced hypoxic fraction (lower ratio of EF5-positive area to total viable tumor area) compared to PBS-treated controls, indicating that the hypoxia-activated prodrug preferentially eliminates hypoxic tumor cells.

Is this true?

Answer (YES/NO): YES